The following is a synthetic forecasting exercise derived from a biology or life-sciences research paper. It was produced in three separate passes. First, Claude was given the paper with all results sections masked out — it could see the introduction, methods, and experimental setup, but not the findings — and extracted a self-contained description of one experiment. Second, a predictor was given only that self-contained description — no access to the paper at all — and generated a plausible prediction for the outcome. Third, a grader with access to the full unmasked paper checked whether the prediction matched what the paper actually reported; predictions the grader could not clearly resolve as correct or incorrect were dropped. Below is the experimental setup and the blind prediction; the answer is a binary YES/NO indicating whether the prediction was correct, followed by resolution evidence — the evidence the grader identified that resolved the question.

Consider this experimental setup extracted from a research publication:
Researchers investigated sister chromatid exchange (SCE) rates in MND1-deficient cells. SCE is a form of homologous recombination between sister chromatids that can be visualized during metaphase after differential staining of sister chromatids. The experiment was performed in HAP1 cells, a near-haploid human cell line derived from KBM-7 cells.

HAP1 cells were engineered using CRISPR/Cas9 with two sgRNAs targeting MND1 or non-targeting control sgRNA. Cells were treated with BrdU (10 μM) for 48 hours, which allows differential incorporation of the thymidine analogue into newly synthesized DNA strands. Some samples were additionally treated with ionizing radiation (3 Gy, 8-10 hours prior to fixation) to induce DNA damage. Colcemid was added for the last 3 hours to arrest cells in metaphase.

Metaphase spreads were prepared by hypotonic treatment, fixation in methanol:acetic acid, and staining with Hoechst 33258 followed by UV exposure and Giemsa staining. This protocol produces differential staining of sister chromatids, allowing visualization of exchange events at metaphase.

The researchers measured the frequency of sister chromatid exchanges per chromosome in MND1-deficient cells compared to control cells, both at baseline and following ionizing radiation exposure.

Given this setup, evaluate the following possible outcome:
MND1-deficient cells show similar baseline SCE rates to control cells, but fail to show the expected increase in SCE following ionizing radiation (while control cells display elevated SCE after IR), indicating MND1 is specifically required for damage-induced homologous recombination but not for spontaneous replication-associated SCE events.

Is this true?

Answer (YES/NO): NO